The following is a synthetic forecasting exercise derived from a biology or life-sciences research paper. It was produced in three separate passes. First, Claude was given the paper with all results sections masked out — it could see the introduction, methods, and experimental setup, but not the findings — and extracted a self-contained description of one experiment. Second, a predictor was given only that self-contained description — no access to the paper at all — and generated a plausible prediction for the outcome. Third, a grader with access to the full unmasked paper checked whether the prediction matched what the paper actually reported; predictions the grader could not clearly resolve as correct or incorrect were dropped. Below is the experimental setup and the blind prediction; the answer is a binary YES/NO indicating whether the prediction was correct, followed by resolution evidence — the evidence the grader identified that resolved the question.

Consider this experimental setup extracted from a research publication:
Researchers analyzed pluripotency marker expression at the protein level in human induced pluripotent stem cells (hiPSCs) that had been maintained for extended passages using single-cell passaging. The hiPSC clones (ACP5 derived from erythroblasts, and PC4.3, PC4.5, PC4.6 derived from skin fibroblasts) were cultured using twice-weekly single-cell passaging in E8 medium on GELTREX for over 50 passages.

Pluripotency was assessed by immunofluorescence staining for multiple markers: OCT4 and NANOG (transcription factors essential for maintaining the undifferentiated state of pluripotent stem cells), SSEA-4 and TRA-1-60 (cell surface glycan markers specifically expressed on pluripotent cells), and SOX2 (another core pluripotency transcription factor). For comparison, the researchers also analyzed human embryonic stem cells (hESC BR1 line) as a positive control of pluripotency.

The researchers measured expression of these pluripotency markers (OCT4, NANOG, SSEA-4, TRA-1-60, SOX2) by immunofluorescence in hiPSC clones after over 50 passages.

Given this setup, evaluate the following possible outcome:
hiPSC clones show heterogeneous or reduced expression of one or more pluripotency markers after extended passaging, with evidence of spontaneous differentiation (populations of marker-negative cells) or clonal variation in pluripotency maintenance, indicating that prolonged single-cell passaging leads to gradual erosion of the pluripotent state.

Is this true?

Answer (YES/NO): NO